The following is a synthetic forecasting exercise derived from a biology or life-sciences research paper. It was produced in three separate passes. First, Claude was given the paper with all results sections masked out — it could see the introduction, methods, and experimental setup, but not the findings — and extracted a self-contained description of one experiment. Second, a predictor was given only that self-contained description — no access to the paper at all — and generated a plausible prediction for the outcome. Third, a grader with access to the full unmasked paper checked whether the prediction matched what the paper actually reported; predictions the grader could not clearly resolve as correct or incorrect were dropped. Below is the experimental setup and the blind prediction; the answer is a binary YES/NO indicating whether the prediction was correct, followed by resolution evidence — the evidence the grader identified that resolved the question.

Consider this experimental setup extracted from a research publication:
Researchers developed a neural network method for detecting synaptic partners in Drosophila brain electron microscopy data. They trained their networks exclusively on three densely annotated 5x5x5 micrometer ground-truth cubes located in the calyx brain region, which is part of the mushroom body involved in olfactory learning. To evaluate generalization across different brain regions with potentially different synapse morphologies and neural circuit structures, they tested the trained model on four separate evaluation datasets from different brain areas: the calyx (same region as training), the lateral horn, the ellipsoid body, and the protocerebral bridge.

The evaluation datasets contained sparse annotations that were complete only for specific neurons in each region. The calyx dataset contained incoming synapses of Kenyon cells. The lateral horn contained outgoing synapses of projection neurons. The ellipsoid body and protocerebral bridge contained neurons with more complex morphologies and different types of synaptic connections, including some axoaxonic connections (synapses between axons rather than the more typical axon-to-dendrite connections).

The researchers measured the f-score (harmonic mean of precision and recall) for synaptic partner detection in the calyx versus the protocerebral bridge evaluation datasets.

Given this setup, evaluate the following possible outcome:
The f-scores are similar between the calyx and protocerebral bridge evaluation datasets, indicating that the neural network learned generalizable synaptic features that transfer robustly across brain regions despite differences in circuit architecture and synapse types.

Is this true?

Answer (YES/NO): NO